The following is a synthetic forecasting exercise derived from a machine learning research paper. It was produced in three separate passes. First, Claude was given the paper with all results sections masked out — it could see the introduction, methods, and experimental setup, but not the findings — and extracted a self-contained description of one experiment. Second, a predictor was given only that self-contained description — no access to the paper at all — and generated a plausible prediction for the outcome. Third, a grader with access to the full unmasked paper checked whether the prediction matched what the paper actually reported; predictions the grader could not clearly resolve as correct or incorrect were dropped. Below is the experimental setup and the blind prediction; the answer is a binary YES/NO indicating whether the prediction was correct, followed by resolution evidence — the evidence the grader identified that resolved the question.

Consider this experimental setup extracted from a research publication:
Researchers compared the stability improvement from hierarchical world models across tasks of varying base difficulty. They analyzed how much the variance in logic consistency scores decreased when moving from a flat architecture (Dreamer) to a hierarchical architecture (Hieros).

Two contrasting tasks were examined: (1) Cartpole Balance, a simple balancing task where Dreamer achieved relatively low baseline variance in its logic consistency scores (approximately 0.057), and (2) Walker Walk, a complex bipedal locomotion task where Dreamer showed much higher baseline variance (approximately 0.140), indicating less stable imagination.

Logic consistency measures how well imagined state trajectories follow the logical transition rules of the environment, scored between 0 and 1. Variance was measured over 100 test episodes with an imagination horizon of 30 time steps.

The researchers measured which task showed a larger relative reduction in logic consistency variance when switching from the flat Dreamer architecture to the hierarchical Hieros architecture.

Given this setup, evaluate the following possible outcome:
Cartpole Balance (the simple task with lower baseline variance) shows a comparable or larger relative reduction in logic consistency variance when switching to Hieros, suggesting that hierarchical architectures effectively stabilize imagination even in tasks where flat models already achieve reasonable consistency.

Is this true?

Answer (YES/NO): NO